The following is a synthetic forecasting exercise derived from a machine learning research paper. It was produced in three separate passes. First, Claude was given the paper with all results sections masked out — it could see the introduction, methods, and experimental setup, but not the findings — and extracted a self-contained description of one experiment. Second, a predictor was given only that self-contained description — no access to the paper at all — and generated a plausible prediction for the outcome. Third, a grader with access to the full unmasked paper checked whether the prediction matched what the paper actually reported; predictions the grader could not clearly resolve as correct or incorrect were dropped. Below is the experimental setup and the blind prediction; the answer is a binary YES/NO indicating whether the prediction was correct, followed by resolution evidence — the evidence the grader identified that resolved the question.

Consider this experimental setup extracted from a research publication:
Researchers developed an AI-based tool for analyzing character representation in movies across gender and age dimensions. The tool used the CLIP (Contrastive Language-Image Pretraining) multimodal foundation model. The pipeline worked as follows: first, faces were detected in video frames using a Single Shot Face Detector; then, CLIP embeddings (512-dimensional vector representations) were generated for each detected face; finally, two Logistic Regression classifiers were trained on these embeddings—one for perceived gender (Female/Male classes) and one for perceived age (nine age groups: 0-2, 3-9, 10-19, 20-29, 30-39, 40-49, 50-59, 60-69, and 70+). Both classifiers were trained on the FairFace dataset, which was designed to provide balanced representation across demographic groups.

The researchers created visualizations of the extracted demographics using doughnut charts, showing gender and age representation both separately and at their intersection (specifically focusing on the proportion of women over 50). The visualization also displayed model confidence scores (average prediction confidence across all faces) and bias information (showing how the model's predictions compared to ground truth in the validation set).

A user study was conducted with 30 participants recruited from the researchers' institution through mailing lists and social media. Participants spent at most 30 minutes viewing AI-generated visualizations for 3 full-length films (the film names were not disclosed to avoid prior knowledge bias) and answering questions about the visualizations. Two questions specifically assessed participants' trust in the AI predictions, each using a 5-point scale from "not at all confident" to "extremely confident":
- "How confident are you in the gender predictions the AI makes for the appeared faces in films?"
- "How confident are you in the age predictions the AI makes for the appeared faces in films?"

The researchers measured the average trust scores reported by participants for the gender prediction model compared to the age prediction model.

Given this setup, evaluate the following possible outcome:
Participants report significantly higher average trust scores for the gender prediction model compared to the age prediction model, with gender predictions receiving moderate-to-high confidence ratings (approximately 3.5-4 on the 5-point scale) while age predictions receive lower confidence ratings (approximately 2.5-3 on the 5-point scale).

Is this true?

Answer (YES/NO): NO